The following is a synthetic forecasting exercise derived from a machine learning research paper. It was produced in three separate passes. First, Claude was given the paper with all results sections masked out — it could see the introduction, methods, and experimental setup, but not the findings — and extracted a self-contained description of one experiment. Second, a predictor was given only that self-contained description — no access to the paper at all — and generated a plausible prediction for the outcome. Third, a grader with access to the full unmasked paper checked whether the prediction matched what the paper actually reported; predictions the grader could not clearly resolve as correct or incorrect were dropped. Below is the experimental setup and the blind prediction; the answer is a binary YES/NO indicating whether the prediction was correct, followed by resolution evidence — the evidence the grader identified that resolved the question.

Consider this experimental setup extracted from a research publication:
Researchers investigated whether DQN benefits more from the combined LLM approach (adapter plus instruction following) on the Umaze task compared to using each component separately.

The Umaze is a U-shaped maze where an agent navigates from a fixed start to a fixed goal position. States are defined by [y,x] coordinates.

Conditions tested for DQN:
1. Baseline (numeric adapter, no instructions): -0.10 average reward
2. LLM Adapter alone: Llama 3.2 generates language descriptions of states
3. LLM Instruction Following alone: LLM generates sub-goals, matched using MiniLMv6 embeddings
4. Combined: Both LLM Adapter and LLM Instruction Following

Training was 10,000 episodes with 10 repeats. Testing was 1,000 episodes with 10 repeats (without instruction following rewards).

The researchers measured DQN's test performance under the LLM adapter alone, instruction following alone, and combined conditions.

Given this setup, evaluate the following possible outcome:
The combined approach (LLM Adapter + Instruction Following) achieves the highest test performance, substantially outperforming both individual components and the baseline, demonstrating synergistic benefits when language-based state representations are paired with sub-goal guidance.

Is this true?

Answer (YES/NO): YES